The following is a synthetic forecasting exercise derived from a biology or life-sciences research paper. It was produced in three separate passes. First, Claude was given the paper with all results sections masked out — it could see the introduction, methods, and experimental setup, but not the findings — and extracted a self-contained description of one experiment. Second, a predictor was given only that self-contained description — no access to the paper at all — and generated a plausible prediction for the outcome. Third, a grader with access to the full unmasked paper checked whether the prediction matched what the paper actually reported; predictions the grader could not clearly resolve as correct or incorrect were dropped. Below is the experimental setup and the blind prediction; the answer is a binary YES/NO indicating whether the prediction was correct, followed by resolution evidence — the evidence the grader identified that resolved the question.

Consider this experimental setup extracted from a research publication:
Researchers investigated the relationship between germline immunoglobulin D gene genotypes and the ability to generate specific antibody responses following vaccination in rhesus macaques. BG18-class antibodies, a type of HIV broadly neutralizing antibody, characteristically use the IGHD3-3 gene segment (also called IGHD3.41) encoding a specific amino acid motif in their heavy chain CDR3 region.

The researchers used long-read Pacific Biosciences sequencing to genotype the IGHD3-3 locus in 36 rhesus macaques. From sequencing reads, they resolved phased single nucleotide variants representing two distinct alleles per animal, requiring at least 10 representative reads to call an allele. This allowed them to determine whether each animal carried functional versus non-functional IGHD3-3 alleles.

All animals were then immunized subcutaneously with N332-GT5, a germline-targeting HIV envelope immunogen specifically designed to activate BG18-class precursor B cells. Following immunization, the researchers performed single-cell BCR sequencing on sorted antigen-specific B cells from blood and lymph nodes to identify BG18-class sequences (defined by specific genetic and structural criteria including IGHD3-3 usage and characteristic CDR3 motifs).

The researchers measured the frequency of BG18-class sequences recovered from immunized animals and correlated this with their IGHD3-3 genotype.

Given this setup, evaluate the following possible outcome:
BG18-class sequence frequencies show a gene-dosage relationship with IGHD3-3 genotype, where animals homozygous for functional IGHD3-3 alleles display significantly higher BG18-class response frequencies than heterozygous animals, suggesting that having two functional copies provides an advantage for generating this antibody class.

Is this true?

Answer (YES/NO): NO